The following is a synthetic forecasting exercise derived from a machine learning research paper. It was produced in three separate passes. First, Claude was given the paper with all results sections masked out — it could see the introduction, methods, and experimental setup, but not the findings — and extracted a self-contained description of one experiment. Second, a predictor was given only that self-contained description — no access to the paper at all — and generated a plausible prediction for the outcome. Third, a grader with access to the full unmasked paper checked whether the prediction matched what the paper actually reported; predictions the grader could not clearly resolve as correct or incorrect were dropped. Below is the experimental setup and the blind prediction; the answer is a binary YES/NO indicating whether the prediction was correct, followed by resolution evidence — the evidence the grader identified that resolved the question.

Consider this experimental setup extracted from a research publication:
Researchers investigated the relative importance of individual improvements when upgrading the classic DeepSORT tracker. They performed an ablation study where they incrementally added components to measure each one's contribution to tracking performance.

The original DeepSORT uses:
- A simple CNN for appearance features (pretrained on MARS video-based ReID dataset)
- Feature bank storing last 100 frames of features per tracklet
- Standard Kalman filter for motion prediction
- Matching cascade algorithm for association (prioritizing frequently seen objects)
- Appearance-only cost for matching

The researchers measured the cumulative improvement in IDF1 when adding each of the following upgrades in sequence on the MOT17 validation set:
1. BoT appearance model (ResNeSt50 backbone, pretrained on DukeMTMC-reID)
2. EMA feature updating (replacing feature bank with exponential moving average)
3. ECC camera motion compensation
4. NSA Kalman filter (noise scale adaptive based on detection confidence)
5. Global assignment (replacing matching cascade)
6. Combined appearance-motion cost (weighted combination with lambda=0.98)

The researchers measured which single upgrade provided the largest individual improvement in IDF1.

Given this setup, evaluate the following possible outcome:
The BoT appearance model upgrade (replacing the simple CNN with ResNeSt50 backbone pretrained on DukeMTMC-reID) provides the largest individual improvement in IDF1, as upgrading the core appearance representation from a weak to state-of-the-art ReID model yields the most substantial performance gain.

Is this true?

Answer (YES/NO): YES